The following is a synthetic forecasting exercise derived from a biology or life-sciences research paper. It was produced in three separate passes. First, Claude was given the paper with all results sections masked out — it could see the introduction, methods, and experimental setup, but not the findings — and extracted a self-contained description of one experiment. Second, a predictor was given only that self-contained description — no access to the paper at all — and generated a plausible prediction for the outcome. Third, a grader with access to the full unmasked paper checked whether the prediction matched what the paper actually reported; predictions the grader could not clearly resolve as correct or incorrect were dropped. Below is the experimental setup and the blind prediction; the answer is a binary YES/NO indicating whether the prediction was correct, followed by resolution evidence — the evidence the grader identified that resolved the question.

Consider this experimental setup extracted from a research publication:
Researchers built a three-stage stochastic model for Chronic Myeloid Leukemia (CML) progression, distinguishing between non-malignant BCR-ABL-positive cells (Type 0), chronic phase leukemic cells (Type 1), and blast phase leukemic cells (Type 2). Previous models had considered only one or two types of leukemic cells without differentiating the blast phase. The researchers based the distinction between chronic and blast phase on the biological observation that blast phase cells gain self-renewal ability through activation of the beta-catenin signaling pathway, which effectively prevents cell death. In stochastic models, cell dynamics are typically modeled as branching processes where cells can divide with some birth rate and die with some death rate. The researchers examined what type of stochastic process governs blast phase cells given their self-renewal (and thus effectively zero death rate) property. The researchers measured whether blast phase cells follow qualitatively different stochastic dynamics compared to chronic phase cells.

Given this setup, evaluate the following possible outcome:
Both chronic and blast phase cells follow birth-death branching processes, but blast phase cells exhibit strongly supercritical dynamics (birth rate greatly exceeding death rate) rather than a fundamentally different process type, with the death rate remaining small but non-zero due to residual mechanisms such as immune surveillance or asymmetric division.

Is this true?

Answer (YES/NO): NO